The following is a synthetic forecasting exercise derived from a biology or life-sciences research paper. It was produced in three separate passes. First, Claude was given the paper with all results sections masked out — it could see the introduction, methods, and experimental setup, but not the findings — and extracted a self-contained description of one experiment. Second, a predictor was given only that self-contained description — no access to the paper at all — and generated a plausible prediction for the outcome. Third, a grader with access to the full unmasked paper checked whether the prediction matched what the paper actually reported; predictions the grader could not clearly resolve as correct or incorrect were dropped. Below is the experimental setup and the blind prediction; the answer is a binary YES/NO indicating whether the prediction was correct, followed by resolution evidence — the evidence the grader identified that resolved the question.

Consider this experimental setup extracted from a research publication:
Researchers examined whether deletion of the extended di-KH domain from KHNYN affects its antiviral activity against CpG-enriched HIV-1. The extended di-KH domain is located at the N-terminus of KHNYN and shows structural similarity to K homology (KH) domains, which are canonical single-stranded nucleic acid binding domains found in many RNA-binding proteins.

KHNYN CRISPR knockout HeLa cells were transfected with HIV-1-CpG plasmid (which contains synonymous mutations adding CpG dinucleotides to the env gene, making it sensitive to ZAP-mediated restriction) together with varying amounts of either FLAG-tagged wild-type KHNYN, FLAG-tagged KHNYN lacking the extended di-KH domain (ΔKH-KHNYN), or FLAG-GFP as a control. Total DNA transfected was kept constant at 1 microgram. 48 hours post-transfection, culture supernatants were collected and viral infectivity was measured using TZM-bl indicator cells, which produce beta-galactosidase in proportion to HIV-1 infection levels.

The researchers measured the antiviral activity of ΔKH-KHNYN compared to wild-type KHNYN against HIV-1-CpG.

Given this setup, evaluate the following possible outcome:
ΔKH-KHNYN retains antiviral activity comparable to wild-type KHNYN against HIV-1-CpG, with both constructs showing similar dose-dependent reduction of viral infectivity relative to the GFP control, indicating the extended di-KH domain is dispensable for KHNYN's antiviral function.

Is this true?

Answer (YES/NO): NO